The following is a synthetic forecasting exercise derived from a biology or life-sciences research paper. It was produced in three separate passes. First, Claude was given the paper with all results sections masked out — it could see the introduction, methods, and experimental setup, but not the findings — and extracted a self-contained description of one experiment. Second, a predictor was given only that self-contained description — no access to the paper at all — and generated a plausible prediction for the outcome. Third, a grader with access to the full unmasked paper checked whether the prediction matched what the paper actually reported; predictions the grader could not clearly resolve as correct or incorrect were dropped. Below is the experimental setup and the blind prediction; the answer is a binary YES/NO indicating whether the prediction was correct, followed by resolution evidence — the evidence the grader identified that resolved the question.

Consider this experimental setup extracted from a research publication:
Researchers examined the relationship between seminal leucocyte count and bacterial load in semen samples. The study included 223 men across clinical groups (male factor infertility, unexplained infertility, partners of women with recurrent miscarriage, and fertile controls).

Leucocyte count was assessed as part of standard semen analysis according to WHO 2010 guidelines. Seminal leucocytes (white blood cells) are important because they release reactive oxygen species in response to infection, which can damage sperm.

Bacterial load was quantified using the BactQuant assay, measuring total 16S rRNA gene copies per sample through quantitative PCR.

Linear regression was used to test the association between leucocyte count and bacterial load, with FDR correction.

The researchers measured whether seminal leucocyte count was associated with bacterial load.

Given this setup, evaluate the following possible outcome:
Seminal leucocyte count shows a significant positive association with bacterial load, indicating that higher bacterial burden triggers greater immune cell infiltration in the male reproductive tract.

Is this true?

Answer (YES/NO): NO